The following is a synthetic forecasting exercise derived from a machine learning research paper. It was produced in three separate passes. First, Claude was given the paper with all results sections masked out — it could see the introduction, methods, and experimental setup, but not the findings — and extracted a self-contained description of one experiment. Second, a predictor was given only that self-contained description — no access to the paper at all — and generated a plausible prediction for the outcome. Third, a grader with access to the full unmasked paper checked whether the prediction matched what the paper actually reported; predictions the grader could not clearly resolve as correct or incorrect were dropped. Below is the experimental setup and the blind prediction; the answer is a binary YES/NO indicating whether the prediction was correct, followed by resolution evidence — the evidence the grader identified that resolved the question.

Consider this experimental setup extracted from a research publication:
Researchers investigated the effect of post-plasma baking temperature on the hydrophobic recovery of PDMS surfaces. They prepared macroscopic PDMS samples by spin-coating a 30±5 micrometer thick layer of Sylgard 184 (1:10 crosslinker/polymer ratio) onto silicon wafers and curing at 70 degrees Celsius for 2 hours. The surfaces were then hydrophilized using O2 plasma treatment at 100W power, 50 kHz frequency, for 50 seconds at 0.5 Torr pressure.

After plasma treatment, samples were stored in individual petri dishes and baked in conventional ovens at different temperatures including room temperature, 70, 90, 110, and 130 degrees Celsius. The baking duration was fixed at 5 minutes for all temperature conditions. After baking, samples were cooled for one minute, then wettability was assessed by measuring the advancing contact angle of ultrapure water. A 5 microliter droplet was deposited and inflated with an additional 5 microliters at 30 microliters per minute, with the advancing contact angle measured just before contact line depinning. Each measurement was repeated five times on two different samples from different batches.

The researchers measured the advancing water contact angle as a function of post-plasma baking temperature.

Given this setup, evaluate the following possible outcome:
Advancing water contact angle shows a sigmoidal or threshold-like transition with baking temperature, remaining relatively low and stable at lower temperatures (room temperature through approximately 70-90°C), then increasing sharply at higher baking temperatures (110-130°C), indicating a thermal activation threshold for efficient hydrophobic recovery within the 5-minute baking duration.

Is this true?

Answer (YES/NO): NO